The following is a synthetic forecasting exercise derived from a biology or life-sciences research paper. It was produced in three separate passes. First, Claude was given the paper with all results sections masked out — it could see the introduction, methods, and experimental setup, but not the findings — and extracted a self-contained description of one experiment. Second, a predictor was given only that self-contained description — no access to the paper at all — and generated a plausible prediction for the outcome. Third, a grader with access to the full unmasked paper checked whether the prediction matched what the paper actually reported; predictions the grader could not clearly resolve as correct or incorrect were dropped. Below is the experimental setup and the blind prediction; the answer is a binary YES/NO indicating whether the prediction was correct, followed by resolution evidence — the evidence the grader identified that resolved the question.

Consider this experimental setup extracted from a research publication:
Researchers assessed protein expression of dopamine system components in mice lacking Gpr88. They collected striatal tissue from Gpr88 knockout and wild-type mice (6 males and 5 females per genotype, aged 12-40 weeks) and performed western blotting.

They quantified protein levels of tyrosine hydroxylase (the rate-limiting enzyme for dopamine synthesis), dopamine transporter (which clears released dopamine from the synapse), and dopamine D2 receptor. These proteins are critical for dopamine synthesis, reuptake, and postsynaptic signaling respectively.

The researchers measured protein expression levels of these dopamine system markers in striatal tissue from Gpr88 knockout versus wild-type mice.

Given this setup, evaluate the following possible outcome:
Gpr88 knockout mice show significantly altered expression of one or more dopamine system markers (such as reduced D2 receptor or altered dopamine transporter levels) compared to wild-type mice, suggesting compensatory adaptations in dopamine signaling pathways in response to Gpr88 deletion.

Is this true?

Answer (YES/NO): NO